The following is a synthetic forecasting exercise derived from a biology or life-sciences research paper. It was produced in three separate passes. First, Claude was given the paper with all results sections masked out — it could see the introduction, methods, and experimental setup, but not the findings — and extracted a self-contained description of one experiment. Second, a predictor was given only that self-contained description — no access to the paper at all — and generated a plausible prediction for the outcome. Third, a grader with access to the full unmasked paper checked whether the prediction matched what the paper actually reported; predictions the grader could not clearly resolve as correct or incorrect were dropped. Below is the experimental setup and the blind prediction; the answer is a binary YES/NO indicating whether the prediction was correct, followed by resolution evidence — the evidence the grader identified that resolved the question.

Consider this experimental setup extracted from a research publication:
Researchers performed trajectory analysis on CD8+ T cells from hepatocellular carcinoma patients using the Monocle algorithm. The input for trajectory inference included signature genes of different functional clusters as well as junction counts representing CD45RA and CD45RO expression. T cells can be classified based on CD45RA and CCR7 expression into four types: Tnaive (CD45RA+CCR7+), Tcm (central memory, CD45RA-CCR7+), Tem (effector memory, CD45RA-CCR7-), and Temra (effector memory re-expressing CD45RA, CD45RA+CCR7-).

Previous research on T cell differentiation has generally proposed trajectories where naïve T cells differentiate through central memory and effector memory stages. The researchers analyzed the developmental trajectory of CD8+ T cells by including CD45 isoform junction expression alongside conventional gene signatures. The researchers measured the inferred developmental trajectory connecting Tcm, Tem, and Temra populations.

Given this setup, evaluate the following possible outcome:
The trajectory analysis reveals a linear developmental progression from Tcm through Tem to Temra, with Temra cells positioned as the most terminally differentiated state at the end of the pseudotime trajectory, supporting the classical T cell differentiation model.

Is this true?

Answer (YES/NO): NO